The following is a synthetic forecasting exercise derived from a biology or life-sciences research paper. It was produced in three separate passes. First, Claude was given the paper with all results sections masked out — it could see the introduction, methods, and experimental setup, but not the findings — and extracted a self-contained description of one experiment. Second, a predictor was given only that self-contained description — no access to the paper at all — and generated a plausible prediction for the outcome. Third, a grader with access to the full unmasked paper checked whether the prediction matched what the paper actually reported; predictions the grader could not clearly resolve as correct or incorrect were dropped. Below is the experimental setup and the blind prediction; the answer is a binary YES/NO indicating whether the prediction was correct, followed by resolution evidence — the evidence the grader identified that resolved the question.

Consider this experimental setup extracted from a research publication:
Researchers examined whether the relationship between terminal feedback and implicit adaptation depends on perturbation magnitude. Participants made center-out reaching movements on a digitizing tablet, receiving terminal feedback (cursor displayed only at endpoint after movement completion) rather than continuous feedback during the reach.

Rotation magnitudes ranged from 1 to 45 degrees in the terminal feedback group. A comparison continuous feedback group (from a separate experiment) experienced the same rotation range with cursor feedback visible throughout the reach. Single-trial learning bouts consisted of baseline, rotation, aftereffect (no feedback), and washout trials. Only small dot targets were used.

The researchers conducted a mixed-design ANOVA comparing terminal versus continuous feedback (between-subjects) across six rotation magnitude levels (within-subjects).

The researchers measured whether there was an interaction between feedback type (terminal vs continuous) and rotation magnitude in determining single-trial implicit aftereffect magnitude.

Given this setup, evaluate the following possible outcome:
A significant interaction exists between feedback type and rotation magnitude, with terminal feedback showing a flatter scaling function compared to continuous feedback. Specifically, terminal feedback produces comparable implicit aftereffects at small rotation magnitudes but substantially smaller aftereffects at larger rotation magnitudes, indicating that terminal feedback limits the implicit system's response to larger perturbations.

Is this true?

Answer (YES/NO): YES